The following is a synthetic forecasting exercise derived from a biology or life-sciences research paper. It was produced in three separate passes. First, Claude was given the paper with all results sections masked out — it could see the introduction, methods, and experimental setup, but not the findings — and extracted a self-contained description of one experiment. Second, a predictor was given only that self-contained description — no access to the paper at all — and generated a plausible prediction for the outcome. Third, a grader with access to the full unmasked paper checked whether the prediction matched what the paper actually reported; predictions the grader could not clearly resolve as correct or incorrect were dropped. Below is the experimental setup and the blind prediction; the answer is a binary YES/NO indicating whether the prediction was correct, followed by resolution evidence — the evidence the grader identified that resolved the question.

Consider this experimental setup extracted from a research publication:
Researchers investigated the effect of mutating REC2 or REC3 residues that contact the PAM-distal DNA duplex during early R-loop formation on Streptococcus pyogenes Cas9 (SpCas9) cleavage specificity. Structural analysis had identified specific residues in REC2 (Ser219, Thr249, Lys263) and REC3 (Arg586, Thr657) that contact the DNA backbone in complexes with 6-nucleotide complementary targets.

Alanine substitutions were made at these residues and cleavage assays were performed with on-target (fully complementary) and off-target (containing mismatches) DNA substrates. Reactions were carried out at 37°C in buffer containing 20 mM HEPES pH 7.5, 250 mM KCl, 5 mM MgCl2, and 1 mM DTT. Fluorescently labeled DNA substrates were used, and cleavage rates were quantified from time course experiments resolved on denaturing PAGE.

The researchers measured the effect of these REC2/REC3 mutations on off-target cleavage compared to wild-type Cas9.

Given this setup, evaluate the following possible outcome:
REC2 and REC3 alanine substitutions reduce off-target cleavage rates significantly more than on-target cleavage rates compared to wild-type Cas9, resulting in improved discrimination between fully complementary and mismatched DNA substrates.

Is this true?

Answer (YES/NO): NO